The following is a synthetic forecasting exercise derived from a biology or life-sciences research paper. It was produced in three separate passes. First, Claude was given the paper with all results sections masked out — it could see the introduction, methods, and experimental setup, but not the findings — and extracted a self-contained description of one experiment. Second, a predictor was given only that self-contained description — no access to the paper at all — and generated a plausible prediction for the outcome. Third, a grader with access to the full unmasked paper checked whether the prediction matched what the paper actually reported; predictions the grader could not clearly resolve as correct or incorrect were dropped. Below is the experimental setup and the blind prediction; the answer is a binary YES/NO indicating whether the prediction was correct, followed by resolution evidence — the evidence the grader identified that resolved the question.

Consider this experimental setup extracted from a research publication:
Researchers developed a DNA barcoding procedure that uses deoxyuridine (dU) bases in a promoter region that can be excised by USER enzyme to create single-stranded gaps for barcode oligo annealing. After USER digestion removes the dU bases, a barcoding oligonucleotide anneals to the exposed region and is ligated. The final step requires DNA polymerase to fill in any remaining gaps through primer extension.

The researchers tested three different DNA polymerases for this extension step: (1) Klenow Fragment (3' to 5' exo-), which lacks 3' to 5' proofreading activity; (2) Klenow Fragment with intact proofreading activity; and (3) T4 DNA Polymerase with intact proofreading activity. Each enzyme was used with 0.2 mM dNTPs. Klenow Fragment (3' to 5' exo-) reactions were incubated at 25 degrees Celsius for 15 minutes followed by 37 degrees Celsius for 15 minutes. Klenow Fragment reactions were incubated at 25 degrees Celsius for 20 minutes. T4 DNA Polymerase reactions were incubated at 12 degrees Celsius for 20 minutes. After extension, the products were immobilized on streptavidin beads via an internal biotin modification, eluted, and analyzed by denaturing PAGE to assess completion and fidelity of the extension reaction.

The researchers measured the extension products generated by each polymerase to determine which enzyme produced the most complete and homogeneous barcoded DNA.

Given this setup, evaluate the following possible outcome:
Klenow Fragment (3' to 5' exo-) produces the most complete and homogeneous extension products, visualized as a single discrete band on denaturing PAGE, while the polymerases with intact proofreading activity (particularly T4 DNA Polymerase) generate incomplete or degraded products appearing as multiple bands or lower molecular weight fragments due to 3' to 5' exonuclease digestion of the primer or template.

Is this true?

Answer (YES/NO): NO